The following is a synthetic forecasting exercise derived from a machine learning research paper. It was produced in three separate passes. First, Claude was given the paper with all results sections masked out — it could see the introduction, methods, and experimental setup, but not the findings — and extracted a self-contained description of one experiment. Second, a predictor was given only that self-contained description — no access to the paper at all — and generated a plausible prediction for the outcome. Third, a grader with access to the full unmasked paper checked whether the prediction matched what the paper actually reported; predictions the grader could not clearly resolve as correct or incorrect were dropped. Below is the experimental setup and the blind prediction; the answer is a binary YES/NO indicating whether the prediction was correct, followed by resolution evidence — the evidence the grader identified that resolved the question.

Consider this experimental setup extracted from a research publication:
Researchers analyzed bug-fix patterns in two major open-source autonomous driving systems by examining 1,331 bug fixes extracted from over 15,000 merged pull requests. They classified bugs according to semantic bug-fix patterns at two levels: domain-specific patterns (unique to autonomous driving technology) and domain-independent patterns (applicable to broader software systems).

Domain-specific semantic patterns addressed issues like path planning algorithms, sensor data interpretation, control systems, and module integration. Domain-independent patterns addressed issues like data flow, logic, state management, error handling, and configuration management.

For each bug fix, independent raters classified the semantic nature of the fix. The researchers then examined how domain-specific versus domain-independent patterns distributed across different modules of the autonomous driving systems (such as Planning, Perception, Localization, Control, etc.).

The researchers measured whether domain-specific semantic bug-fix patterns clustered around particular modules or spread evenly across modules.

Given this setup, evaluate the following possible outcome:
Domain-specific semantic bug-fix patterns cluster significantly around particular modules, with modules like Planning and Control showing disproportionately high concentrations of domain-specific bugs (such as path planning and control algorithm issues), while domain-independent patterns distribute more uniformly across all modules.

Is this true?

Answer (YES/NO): NO